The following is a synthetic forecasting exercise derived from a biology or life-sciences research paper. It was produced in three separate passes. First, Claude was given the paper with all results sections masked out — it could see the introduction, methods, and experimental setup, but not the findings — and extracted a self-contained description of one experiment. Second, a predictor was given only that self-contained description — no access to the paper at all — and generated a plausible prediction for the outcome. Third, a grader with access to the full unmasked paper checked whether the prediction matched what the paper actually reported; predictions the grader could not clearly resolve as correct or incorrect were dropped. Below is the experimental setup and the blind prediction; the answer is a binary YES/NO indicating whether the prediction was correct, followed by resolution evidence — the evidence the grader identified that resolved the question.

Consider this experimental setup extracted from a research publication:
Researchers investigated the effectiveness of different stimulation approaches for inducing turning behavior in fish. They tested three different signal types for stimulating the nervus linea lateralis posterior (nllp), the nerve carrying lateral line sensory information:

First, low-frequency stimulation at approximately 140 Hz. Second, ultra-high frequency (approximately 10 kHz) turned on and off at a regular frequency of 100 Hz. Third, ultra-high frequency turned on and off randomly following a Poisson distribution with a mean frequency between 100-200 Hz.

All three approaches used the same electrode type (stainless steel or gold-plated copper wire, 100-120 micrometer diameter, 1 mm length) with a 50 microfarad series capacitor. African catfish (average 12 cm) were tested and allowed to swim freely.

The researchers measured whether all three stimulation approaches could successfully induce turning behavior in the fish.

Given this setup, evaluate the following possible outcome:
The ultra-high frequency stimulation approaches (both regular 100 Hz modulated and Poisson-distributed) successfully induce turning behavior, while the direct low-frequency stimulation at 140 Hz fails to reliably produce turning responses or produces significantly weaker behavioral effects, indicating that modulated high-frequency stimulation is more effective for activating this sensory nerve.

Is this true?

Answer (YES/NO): NO